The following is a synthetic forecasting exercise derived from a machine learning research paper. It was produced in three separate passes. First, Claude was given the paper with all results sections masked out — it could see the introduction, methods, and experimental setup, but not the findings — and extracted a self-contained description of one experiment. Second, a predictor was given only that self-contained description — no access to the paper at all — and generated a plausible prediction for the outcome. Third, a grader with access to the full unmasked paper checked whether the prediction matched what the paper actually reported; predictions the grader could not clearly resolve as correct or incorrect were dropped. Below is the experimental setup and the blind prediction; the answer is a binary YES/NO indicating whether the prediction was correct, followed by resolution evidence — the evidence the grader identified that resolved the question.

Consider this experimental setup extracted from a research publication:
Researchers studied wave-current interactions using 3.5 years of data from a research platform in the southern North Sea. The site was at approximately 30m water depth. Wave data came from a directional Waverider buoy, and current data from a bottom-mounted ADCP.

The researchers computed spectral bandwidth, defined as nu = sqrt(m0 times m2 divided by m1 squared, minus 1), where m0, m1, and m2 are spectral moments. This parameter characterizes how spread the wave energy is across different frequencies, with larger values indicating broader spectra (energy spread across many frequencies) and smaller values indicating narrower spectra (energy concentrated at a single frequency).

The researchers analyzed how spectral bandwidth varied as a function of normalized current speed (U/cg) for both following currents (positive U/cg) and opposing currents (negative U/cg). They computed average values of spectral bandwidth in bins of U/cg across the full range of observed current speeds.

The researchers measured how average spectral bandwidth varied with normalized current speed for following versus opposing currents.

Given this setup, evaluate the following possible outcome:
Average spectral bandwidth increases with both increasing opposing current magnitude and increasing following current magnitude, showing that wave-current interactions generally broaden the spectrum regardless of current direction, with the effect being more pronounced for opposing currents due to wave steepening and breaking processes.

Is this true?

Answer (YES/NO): NO